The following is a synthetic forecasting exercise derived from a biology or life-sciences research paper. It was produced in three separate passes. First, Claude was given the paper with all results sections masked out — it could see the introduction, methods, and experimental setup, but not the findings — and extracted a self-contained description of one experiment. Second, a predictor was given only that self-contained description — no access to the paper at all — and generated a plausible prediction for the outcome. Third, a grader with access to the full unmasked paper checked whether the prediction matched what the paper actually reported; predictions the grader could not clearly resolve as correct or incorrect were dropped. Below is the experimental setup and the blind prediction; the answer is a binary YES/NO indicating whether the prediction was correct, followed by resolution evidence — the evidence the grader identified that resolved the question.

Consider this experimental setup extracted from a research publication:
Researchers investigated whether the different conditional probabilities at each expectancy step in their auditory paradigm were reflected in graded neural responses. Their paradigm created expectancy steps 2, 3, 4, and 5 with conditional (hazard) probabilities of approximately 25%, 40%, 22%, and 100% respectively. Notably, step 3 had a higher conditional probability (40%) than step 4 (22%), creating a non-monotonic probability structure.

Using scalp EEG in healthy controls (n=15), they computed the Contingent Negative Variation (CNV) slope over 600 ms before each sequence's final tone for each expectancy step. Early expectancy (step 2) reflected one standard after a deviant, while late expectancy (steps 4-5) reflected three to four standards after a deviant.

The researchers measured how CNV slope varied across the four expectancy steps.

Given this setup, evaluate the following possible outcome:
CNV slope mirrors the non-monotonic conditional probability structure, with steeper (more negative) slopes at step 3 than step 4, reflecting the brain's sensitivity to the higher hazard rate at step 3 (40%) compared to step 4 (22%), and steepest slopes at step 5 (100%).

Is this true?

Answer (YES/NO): NO